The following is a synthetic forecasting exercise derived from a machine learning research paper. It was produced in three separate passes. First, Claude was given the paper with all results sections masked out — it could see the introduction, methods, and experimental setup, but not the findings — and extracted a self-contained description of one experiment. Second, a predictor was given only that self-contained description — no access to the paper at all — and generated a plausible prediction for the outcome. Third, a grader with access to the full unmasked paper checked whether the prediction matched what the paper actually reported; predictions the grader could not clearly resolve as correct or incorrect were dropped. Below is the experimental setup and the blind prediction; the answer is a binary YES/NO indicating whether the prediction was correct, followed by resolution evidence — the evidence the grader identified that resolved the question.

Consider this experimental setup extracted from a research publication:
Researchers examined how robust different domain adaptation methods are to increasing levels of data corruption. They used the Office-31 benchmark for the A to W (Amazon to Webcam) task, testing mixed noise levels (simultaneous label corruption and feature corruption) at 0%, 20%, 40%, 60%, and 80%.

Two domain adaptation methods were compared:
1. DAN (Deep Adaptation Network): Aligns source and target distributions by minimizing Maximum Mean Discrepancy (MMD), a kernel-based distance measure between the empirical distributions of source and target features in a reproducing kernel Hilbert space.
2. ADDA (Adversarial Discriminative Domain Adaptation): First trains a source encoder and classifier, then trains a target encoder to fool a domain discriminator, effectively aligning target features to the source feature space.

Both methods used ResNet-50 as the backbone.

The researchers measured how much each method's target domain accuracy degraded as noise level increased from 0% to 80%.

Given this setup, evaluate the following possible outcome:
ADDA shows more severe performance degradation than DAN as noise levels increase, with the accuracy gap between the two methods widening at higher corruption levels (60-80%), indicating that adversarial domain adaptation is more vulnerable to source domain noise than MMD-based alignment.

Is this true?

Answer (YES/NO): NO